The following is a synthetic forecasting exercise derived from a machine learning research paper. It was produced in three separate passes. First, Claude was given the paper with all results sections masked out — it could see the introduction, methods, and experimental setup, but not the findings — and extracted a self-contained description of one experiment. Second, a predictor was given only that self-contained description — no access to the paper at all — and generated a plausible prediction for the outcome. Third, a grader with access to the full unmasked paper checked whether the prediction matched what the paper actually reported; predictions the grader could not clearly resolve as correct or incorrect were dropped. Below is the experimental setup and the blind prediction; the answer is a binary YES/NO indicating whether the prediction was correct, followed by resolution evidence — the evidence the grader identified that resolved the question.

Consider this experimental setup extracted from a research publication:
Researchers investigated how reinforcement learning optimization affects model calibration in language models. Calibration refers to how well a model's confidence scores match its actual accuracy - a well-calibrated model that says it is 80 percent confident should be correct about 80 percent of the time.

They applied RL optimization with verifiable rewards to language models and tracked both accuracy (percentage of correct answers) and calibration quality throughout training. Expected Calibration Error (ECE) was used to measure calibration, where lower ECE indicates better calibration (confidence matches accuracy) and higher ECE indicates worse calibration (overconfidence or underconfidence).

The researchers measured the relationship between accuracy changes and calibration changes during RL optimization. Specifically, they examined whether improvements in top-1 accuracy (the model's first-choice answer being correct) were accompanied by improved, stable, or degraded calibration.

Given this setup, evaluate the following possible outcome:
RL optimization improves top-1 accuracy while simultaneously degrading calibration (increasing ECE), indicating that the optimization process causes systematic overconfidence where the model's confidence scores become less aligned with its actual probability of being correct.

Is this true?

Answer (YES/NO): YES